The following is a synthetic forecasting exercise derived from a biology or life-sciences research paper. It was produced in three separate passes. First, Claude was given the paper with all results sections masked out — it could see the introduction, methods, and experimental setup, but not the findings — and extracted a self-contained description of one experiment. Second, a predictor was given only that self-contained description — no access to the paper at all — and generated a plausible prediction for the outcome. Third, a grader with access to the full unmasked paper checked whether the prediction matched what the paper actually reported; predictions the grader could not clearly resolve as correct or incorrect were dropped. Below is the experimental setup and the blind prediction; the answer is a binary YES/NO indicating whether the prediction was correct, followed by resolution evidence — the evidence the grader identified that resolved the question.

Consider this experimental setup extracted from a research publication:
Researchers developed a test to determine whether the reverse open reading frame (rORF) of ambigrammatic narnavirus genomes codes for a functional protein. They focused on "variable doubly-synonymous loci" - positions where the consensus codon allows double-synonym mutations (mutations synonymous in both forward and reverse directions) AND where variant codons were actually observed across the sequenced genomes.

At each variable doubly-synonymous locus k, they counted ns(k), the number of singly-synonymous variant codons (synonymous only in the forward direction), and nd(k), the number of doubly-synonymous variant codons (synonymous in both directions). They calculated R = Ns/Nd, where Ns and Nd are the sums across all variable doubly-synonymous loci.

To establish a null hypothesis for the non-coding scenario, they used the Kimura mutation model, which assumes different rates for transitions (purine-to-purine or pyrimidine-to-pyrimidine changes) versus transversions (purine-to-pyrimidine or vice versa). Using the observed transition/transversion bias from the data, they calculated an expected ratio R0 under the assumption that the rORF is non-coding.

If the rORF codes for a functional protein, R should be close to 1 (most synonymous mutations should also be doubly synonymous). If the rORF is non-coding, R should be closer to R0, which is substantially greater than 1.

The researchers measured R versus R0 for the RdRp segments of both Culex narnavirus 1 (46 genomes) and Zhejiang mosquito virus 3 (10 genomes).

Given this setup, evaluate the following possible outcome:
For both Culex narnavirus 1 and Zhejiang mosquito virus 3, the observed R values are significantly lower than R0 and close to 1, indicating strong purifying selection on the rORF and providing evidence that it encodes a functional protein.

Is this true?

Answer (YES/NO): NO